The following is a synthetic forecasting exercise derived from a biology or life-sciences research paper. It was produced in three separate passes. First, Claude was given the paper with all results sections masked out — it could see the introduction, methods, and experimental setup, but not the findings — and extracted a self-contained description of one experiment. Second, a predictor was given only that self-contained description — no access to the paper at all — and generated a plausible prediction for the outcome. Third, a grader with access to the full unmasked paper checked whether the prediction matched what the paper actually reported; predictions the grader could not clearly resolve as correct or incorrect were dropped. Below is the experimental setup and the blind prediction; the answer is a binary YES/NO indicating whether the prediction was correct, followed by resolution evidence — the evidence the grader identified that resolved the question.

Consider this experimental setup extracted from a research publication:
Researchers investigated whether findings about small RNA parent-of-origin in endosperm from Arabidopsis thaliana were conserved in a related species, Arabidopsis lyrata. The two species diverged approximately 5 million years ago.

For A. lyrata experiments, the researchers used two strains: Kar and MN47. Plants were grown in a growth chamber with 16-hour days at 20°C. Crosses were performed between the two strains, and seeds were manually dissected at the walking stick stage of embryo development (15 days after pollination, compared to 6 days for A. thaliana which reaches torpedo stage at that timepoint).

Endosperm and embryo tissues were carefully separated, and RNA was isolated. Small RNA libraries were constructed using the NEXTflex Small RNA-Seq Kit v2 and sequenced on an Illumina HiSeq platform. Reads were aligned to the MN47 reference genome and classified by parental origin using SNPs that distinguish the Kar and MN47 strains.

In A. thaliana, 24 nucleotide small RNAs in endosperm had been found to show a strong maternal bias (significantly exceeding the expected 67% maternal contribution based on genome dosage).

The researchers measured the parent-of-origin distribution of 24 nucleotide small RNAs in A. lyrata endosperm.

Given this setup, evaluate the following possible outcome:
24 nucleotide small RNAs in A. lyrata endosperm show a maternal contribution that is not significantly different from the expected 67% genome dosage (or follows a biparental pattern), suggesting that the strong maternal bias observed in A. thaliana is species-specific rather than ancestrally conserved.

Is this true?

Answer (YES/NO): NO